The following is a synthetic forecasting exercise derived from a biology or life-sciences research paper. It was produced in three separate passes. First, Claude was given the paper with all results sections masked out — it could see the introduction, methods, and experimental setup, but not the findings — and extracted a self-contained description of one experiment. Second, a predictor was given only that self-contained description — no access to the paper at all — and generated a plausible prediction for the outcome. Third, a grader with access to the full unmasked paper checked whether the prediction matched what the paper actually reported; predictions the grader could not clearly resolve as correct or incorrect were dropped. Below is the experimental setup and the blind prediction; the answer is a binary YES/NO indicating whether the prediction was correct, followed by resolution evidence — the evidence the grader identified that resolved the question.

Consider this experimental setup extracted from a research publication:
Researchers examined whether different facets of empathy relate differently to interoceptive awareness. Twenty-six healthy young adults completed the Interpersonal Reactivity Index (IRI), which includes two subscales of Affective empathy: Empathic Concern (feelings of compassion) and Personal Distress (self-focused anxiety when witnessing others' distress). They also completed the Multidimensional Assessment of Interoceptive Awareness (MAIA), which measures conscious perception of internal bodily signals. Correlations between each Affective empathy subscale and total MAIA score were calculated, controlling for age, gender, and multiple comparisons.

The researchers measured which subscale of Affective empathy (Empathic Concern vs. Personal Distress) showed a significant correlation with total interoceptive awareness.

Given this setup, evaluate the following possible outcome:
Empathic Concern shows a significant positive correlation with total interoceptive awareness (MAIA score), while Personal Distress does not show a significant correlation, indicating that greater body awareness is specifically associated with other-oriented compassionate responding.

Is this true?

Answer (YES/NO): NO